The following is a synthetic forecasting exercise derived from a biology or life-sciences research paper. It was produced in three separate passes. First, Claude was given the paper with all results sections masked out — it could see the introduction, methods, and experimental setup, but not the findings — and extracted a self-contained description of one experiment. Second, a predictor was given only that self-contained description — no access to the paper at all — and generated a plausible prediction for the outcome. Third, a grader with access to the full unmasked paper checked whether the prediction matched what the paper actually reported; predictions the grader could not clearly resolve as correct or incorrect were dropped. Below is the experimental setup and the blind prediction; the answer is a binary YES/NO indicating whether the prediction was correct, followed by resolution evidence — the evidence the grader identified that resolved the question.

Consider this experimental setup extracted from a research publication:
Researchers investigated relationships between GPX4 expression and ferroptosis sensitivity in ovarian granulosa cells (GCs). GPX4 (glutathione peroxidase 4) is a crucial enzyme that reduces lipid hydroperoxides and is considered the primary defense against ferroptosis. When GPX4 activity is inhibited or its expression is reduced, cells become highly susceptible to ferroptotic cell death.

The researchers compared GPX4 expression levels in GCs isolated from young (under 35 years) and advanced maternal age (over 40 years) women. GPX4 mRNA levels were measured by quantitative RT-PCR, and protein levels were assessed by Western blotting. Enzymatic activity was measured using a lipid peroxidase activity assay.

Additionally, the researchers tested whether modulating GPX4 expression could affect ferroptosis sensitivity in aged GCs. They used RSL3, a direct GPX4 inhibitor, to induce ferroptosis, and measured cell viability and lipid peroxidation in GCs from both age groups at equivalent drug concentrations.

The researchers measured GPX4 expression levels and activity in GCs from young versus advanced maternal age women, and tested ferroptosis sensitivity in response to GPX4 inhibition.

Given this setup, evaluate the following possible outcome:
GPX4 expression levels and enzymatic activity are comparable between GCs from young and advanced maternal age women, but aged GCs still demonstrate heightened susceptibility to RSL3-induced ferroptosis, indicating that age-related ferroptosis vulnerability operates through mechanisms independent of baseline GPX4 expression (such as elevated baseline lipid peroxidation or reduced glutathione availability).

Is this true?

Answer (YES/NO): NO